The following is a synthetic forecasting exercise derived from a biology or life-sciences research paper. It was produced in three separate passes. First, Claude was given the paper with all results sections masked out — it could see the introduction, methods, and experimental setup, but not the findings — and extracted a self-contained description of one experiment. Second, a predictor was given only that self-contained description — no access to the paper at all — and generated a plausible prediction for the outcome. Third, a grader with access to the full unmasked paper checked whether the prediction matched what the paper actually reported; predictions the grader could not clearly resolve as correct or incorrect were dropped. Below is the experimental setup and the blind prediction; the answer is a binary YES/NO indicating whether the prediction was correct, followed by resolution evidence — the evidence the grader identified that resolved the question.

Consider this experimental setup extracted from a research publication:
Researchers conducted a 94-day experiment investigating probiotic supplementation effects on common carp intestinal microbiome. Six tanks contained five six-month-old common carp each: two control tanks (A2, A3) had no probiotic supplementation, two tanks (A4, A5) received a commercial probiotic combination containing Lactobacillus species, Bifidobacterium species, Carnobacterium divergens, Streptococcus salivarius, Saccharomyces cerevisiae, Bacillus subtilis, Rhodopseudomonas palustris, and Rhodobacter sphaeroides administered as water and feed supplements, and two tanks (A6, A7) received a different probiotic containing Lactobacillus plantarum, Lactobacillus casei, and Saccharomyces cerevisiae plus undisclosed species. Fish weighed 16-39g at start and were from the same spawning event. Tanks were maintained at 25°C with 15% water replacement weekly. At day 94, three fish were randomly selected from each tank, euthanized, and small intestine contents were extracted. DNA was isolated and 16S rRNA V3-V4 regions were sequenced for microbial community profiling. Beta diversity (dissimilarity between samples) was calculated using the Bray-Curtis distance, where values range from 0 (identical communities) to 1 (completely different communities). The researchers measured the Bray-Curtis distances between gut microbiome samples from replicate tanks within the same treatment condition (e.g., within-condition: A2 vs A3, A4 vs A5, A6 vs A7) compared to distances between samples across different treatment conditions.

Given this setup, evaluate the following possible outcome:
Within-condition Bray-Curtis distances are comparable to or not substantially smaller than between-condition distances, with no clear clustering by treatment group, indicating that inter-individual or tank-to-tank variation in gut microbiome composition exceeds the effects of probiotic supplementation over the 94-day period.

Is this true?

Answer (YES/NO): YES